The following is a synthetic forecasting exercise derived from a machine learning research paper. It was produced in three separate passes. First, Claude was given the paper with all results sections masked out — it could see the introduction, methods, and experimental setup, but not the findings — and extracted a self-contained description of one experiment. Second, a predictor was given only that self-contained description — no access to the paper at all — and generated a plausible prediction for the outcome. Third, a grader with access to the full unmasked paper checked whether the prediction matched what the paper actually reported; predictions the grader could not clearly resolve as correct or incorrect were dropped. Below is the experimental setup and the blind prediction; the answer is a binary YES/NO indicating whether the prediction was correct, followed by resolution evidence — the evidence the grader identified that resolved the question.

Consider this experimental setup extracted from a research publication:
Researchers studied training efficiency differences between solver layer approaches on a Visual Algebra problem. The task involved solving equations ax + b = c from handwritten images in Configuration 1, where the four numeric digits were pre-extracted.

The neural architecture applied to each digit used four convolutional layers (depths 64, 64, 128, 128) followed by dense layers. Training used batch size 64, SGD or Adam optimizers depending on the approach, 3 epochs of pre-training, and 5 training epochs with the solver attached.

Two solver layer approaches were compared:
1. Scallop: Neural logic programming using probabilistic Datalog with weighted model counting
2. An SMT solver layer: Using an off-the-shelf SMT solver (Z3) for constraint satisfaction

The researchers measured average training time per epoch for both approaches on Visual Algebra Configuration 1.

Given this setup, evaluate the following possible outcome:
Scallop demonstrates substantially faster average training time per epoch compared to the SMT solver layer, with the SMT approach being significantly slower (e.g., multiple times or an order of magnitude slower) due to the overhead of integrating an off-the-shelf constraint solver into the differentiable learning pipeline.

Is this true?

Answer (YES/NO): NO